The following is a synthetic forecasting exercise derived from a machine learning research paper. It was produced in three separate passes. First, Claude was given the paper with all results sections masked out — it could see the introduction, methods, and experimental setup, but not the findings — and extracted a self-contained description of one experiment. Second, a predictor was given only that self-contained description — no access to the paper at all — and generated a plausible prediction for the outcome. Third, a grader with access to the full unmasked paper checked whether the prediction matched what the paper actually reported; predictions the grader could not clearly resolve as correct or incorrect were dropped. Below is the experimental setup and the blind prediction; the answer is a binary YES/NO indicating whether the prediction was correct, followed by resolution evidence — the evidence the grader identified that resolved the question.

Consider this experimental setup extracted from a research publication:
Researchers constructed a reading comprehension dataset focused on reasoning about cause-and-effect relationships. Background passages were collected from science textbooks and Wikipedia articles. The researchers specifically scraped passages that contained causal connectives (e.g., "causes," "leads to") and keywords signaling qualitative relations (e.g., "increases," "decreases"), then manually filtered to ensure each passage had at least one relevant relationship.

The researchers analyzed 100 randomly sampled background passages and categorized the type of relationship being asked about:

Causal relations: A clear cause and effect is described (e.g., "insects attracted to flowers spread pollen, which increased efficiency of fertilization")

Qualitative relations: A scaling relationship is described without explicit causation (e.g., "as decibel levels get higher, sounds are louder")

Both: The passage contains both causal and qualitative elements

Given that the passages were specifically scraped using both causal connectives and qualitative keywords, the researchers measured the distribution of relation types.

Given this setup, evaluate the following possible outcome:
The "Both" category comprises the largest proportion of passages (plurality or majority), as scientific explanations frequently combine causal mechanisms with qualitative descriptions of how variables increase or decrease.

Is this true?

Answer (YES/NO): NO